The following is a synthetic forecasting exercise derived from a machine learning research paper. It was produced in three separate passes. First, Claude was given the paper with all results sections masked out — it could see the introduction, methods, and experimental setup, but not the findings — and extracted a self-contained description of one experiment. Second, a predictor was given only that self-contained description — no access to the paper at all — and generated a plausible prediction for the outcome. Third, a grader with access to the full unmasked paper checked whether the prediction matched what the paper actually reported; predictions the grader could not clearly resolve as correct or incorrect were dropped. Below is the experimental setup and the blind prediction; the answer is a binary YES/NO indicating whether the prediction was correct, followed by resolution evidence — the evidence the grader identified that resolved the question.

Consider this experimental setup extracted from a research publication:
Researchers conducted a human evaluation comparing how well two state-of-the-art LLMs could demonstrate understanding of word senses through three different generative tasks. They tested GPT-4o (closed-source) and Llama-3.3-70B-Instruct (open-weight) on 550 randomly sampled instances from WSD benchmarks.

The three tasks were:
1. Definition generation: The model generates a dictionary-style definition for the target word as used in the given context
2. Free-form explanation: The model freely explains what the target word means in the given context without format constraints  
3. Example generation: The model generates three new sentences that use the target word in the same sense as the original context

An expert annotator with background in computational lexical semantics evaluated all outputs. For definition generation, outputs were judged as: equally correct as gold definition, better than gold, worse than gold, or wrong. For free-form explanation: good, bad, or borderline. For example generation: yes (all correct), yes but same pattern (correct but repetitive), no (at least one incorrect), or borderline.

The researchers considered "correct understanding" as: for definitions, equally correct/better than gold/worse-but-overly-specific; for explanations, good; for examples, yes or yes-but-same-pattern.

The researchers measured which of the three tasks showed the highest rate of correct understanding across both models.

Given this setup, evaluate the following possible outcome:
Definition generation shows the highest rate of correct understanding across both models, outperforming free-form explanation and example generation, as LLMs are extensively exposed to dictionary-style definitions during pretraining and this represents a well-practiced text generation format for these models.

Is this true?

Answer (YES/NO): NO